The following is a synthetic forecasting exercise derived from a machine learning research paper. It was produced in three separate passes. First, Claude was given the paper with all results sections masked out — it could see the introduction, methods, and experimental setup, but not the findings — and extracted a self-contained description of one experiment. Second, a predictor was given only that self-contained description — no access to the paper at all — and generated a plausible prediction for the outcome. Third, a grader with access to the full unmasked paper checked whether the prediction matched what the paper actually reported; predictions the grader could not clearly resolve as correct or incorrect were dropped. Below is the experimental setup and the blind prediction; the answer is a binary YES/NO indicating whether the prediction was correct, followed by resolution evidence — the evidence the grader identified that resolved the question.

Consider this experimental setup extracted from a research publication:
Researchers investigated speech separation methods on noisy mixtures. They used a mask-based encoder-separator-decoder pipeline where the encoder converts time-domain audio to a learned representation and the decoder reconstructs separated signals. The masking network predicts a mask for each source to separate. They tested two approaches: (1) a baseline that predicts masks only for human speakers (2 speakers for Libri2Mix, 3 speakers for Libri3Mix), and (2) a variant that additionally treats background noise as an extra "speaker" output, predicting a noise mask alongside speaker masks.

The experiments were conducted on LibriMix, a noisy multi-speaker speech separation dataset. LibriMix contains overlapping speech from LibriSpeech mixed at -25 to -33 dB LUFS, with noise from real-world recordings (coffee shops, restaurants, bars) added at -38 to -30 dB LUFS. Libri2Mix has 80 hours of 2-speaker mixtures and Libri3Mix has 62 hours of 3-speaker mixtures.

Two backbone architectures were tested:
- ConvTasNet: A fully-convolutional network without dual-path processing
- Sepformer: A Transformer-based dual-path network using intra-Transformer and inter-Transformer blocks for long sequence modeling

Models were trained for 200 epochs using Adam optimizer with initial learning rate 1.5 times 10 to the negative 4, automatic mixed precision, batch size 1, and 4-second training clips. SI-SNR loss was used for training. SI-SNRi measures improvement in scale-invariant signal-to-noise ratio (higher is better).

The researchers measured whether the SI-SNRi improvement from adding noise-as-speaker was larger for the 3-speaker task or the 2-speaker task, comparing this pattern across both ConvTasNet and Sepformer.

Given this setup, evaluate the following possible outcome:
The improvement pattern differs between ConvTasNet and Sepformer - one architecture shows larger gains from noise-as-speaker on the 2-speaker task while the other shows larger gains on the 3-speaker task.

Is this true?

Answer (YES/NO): NO